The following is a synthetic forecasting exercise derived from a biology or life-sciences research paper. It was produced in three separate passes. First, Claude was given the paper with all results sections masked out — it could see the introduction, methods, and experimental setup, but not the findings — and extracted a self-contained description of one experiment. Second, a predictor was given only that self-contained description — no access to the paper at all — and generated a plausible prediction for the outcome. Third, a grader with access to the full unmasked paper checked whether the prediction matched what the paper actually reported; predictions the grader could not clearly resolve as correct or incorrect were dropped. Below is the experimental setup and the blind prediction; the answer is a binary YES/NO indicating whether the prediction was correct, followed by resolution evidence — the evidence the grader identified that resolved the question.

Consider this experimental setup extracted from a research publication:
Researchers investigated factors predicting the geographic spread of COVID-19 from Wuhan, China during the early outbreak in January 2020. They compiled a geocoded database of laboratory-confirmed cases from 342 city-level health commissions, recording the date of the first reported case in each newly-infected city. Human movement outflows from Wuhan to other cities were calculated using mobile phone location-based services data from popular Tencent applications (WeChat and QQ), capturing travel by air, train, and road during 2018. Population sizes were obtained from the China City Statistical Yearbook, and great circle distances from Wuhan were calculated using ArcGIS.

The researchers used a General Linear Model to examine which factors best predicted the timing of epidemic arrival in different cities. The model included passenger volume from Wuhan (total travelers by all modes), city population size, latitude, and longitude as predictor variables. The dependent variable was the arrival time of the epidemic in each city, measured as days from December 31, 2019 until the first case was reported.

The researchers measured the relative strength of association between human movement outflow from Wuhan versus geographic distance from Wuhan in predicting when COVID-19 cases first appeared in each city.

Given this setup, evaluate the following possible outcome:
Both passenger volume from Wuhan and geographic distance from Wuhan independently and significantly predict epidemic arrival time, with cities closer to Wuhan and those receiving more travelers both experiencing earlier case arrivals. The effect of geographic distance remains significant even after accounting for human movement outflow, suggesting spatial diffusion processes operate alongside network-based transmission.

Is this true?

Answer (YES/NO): NO